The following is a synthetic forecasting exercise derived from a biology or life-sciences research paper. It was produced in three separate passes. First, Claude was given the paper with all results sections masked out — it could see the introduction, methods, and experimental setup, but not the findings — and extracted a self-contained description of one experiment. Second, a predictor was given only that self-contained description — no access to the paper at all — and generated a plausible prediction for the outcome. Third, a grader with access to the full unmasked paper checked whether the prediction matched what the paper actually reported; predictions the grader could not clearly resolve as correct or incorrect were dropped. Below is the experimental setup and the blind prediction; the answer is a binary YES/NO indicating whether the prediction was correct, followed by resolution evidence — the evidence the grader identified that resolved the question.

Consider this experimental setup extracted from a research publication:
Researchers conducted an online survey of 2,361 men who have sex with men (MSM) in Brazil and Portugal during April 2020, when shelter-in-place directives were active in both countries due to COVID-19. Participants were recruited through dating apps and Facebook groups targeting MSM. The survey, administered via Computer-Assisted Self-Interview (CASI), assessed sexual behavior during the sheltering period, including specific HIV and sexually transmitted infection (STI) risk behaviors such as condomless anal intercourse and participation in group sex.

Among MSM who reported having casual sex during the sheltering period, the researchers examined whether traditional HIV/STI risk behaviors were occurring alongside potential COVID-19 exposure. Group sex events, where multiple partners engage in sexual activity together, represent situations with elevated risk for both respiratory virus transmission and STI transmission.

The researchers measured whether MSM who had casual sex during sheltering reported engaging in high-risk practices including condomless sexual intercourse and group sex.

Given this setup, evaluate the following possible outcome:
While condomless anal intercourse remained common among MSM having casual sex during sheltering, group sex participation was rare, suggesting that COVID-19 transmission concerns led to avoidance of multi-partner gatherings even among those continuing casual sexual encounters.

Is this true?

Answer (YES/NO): NO